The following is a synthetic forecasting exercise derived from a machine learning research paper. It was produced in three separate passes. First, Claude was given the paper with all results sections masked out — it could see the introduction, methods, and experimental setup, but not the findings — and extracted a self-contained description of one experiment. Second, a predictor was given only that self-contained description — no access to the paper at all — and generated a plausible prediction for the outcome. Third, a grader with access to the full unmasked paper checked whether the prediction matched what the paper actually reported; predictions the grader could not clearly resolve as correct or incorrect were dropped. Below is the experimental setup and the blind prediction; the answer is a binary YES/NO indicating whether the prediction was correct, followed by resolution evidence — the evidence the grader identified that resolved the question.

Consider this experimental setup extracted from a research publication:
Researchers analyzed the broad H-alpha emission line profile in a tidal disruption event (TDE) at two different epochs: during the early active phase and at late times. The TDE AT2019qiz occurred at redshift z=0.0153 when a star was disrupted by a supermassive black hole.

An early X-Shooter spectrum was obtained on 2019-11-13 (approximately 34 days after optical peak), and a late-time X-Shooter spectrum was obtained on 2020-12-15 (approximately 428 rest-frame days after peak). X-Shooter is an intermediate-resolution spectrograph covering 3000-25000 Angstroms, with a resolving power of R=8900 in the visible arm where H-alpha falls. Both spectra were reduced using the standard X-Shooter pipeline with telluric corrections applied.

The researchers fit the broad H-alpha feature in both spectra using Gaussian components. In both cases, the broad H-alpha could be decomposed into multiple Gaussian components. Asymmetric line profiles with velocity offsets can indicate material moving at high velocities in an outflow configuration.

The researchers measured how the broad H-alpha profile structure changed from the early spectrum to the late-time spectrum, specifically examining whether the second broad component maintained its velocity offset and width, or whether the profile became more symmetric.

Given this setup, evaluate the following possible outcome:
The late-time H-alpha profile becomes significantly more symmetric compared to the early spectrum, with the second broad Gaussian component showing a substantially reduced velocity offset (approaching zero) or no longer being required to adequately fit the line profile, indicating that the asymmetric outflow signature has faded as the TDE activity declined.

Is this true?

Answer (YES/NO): YES